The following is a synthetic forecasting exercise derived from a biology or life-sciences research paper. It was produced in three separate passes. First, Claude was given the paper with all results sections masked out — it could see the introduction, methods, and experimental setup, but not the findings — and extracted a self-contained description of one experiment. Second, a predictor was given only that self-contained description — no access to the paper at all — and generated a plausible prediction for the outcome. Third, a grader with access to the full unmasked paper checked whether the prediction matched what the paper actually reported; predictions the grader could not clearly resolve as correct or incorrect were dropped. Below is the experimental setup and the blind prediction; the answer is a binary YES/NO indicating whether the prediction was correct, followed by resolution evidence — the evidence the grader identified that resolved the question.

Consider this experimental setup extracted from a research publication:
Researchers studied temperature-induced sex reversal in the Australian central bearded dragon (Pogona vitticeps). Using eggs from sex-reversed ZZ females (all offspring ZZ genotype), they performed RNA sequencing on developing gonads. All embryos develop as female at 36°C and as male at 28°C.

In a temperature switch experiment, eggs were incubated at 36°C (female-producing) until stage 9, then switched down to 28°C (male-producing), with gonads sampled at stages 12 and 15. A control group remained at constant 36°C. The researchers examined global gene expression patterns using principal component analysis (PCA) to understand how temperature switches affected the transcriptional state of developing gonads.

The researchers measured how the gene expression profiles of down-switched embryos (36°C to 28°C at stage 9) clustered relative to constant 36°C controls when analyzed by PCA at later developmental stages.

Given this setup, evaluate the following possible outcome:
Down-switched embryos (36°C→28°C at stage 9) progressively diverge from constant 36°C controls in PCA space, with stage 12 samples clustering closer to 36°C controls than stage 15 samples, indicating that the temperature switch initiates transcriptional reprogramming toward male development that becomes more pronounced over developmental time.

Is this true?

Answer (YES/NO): NO